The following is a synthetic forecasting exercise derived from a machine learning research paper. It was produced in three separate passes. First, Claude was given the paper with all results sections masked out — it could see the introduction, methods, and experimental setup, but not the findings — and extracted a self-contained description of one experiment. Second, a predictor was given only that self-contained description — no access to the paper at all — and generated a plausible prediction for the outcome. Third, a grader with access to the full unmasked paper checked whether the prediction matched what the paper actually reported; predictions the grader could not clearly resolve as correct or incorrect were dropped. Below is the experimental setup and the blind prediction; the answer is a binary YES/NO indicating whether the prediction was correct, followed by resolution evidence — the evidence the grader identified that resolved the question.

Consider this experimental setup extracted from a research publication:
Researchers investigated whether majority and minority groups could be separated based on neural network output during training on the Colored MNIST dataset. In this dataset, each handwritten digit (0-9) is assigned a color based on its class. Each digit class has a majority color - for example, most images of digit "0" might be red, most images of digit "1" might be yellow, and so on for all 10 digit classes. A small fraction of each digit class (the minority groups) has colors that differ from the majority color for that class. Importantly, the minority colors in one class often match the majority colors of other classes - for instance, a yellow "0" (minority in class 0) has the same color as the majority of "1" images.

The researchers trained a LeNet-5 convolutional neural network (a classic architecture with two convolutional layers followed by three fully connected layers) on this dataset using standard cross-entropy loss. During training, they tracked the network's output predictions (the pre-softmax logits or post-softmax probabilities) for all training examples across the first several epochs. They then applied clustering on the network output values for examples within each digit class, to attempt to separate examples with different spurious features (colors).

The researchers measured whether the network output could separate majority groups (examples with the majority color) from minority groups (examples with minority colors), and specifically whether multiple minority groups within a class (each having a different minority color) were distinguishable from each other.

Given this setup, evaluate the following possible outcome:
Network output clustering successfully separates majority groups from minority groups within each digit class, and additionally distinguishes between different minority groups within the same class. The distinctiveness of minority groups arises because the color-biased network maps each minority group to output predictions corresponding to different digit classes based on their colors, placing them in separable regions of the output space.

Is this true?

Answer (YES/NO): YES